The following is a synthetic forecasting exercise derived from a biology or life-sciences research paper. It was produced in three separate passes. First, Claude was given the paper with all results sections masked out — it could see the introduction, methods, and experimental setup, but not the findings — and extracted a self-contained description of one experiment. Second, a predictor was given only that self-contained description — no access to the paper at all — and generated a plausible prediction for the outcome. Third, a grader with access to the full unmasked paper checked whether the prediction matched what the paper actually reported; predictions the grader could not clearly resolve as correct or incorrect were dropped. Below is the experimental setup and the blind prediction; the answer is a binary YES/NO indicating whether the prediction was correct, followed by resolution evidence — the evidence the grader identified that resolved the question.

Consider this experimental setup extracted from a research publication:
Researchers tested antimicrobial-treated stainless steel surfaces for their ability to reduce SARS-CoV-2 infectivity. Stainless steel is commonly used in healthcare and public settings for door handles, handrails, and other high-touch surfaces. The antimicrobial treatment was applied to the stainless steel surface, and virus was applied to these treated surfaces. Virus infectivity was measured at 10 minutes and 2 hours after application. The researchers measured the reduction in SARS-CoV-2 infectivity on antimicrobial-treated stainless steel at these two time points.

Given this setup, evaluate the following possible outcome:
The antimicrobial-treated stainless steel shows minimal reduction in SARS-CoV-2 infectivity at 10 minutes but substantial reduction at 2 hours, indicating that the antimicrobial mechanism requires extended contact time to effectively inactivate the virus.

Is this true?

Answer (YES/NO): NO